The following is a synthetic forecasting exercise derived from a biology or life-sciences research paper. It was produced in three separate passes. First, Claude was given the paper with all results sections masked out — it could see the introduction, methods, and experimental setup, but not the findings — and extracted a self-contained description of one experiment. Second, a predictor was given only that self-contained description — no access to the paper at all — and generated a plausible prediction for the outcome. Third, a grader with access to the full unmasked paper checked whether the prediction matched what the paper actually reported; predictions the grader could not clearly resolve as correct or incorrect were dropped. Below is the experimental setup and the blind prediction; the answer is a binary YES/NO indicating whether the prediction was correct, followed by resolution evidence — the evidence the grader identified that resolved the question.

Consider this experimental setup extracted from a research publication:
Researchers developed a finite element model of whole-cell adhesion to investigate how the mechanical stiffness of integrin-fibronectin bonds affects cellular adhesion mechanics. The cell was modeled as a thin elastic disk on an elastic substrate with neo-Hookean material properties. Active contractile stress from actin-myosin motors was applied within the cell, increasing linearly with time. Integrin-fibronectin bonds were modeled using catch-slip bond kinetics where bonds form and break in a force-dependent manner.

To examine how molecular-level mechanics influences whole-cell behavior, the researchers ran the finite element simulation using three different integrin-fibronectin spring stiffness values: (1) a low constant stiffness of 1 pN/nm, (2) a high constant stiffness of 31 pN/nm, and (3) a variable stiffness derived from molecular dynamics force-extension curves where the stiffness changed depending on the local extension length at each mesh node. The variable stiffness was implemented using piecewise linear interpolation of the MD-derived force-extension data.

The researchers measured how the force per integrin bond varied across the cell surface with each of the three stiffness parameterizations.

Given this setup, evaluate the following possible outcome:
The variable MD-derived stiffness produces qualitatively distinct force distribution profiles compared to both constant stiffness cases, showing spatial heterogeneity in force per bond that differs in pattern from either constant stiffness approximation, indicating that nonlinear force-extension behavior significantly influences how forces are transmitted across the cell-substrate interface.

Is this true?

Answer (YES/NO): NO